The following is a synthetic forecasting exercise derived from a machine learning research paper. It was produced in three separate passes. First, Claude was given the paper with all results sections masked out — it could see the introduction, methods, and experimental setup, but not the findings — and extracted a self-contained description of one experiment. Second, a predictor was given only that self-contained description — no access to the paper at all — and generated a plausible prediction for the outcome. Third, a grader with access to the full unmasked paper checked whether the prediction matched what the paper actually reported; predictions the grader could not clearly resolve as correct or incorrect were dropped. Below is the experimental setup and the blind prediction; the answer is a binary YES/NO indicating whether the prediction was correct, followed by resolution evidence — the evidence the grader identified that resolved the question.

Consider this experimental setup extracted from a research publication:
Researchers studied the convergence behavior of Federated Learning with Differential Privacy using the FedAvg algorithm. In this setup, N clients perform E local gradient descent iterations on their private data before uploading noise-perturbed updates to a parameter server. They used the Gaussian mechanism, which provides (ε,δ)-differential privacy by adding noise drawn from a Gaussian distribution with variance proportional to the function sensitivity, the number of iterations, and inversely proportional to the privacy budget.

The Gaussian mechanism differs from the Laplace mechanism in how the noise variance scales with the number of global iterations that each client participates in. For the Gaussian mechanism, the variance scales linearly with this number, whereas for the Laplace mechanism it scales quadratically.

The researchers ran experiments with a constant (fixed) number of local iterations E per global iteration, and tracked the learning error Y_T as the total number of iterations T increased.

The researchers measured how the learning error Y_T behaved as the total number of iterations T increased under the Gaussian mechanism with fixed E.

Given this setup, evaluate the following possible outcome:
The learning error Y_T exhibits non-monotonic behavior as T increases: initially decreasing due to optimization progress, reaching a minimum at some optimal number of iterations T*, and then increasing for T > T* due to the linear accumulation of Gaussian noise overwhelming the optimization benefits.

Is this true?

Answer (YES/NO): NO